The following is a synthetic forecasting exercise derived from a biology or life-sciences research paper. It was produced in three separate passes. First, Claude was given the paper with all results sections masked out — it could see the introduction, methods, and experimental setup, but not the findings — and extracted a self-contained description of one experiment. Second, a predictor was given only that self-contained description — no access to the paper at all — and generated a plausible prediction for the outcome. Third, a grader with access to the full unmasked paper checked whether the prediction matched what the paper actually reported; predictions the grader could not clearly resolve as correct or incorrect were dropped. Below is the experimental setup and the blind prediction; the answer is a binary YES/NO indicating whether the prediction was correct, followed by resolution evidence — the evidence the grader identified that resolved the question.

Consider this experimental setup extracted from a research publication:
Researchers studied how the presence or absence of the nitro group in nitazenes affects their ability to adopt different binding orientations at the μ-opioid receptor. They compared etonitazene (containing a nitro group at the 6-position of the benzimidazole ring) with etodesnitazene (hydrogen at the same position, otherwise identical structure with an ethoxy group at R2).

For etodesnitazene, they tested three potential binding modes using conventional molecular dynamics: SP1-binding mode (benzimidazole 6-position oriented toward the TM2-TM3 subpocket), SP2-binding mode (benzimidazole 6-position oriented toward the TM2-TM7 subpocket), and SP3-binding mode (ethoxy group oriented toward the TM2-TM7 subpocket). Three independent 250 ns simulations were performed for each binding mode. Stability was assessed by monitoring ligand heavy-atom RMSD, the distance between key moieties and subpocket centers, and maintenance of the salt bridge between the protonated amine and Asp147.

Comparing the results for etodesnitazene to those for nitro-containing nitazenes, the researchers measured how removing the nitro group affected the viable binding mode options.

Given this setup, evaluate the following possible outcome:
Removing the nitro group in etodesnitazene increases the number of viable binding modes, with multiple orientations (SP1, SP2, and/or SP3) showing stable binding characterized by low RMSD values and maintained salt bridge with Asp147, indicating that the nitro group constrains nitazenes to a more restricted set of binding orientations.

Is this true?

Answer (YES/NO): NO